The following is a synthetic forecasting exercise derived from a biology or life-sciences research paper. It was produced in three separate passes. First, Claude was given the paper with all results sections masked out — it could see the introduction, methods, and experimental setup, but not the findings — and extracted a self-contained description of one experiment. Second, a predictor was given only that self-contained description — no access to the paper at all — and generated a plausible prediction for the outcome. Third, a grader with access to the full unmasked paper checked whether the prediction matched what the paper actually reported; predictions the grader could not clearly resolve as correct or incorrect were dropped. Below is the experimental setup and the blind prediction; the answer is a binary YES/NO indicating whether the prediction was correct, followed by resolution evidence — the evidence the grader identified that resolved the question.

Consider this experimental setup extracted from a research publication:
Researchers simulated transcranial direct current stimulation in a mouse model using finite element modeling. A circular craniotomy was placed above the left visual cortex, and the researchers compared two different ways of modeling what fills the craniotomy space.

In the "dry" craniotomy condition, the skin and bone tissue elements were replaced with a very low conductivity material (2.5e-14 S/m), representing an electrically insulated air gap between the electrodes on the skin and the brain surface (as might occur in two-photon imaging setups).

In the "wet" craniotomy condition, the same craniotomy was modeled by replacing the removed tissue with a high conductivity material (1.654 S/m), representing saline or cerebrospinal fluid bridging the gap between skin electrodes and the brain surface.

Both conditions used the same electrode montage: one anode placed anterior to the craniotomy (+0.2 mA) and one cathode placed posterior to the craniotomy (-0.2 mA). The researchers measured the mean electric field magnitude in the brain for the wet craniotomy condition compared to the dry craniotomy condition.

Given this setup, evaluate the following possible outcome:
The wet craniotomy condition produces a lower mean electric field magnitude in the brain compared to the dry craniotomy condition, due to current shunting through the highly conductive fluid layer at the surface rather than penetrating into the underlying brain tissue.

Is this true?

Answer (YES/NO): YES